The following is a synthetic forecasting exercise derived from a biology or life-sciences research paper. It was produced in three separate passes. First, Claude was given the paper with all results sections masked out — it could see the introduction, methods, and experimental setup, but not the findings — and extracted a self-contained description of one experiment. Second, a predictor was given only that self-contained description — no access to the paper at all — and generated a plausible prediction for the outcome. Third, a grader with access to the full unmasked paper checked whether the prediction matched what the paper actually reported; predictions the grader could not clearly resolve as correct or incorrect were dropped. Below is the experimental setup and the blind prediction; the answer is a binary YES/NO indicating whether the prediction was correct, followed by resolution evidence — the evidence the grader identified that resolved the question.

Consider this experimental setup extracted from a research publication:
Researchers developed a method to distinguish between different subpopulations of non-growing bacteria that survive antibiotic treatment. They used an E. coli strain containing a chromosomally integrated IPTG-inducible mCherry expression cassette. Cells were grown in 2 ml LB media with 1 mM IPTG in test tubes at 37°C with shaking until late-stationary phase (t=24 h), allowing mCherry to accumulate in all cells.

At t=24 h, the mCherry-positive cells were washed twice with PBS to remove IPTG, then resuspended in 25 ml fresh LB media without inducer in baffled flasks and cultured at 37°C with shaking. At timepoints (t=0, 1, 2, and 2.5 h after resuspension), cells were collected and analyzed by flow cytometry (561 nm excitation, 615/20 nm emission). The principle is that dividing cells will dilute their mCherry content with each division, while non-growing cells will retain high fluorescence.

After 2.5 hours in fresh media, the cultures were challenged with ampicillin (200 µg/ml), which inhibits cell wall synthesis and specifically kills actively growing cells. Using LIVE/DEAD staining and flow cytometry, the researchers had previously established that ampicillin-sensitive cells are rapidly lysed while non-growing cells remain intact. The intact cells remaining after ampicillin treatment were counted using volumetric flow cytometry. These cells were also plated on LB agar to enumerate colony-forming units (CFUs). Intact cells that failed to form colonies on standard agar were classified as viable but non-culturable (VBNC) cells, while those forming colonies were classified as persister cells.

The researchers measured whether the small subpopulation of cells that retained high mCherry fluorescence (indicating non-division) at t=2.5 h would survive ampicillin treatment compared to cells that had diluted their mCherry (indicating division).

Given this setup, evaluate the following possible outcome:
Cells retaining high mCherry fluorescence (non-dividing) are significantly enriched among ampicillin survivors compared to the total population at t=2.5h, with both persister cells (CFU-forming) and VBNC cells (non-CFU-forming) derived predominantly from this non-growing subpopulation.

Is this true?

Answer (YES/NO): YES